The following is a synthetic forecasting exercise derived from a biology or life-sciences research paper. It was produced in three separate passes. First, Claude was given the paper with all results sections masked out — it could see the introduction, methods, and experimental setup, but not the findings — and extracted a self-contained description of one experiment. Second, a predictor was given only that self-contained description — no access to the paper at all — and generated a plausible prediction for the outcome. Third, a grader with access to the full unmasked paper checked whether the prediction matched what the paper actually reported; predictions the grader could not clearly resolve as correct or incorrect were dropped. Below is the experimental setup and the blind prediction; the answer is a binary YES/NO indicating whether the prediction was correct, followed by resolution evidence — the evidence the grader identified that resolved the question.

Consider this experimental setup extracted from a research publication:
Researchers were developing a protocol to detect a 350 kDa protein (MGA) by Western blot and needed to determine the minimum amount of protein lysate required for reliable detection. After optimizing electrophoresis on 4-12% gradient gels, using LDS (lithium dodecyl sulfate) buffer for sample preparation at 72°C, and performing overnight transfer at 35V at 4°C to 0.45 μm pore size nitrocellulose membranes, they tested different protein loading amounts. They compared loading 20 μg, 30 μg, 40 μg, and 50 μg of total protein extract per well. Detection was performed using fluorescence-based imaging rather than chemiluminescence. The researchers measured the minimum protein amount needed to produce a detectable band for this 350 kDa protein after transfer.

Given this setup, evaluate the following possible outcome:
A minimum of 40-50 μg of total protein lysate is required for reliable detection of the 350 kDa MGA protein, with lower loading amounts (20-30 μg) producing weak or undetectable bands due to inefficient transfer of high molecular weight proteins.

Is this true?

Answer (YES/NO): NO